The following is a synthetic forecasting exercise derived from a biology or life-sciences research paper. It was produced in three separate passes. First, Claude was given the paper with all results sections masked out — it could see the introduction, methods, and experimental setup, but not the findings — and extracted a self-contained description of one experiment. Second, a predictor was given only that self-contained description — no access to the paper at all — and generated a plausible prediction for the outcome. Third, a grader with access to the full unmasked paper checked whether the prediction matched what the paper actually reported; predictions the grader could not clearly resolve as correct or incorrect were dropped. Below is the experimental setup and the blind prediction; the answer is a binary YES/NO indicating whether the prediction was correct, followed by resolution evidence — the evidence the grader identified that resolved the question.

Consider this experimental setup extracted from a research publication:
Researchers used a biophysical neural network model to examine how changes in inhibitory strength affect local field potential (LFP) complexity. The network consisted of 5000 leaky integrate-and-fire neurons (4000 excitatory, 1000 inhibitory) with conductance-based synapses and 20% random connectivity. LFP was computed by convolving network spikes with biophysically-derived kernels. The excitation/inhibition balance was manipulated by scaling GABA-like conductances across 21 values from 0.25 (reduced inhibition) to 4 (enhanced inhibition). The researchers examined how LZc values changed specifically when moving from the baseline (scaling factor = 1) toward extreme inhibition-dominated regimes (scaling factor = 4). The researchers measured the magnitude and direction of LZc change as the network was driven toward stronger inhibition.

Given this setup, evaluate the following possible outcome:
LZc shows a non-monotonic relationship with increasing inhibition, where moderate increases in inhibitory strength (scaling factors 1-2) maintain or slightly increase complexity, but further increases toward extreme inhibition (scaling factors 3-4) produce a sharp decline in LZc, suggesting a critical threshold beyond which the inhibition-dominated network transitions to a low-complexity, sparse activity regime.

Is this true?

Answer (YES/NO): NO